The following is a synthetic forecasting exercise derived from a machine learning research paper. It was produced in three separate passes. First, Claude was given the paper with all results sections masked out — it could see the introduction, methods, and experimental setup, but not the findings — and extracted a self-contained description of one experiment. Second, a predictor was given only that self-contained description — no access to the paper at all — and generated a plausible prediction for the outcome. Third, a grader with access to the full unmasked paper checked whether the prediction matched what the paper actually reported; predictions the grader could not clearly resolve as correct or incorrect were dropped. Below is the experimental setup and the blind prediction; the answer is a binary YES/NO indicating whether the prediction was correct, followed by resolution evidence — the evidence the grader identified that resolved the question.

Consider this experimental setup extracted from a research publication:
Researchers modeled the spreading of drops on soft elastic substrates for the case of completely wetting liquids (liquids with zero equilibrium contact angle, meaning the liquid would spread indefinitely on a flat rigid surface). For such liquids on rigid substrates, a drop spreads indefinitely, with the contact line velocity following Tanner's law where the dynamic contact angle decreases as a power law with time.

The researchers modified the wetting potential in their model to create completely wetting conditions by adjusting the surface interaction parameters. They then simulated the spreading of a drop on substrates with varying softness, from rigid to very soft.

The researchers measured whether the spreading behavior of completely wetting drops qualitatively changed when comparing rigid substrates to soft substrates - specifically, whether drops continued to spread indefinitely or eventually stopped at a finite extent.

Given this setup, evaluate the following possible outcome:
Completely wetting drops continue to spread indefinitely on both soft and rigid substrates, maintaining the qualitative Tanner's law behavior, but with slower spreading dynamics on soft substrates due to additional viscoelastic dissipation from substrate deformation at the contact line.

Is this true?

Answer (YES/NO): NO